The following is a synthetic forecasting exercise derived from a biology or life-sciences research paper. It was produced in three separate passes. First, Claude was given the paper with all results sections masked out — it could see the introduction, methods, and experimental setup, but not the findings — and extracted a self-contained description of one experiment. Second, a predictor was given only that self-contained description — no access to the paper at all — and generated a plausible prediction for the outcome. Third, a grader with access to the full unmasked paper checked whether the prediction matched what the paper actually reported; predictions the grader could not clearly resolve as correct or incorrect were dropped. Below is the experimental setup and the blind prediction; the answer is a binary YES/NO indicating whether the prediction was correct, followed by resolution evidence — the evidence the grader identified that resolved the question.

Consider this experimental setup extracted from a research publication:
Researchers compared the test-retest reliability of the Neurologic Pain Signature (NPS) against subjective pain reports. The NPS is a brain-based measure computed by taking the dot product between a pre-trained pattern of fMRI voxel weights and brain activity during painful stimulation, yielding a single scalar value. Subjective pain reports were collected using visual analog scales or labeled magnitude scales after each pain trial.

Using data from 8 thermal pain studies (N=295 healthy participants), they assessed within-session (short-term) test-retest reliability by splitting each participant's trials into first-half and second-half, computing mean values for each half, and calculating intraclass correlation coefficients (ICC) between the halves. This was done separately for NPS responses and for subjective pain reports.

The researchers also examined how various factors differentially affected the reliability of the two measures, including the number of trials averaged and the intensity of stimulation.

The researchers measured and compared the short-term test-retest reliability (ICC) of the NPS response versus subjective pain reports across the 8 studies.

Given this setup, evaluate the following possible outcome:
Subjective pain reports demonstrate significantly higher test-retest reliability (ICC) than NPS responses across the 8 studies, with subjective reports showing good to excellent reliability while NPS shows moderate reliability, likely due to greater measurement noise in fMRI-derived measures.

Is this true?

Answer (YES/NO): NO